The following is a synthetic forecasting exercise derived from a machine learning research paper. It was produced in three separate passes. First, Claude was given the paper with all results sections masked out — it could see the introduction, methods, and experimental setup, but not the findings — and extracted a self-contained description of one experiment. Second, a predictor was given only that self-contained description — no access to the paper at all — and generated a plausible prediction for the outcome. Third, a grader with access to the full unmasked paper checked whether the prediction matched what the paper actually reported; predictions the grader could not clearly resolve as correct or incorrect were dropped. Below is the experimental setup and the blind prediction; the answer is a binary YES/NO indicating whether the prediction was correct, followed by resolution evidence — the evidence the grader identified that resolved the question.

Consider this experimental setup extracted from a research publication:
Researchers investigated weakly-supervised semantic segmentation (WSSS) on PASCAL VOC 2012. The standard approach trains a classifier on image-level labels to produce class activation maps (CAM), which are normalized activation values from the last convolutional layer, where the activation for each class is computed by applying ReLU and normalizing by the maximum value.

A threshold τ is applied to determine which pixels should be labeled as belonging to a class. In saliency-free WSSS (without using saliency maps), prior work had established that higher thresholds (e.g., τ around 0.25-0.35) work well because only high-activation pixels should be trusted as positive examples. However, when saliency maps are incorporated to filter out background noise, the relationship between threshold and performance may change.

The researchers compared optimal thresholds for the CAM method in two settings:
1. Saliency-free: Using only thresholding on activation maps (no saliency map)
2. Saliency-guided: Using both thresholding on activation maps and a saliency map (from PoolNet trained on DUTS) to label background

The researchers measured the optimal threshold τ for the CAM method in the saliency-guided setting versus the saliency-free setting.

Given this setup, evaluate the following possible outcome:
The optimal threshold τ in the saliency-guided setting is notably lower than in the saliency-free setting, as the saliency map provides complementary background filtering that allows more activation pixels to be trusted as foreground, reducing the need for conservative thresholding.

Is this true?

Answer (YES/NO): YES